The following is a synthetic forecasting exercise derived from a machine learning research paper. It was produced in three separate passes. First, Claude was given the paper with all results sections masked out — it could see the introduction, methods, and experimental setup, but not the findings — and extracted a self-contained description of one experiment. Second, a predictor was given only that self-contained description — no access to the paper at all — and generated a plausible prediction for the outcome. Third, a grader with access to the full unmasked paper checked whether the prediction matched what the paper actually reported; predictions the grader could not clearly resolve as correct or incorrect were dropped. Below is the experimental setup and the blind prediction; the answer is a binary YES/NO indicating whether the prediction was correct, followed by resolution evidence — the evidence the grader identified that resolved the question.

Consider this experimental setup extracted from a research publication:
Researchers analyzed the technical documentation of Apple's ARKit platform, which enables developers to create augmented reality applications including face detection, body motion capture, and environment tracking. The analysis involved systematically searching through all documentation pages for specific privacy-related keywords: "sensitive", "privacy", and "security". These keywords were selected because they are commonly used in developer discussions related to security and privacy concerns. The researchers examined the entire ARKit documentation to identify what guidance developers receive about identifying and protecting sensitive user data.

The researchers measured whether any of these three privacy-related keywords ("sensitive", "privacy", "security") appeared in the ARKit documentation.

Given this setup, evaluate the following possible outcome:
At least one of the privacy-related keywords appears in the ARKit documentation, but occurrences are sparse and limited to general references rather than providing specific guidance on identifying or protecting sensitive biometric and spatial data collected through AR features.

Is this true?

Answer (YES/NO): NO